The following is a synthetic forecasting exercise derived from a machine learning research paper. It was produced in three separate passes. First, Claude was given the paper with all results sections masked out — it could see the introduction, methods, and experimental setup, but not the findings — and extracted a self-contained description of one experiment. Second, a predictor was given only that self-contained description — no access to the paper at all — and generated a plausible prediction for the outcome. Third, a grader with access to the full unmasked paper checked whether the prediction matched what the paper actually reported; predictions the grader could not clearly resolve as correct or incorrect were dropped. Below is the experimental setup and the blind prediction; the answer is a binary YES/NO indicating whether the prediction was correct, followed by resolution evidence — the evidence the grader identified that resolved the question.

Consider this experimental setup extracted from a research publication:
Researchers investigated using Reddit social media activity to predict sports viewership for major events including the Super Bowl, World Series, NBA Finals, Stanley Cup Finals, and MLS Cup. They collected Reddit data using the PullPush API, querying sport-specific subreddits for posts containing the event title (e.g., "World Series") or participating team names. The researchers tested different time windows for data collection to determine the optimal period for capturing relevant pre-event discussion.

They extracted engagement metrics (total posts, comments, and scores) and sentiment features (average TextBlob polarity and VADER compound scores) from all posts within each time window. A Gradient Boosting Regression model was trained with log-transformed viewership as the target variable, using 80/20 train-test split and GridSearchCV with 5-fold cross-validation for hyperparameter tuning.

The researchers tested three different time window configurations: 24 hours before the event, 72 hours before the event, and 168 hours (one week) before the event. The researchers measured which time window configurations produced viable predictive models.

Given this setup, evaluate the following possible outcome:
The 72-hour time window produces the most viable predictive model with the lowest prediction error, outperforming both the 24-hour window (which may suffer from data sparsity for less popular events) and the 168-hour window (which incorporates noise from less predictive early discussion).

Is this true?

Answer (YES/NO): NO